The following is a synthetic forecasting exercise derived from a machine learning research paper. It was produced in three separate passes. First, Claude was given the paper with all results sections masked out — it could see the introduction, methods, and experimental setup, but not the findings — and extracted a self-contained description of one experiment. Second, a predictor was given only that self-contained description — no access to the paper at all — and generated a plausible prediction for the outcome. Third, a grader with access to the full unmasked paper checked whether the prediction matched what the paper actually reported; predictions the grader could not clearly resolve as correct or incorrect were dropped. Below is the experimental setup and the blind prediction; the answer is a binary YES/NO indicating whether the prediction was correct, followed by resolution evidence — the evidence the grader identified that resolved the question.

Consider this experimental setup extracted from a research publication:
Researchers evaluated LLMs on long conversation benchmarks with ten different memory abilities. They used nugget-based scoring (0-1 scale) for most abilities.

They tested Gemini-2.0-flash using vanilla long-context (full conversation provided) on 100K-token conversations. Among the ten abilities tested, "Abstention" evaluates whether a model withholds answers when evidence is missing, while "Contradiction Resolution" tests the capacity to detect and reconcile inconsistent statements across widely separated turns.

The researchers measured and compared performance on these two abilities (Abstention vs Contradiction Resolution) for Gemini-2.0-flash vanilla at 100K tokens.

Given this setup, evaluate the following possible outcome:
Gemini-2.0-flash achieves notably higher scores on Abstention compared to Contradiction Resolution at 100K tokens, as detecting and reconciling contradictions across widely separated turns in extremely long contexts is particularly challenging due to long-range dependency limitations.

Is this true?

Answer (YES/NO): YES